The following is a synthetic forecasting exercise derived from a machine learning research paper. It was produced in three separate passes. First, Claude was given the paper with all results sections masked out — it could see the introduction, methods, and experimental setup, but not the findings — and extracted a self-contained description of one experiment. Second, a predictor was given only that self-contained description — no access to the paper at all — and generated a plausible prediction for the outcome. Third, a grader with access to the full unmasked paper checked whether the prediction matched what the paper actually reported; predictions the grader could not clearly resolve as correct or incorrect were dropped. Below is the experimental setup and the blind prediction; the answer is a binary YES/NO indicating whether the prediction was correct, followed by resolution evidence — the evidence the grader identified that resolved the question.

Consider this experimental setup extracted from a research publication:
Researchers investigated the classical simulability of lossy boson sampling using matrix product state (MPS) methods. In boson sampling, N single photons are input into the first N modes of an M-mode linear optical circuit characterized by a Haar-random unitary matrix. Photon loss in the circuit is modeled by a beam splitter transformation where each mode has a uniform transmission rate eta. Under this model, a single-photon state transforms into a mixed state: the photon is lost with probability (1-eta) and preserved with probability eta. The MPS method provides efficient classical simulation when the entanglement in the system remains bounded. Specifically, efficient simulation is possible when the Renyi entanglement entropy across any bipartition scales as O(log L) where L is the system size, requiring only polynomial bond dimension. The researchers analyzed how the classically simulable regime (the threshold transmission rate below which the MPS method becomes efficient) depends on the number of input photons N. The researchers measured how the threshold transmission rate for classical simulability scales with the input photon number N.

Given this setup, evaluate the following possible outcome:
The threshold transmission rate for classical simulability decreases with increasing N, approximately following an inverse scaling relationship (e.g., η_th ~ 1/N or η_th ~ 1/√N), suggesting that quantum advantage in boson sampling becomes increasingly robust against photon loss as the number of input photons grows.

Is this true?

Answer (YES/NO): YES